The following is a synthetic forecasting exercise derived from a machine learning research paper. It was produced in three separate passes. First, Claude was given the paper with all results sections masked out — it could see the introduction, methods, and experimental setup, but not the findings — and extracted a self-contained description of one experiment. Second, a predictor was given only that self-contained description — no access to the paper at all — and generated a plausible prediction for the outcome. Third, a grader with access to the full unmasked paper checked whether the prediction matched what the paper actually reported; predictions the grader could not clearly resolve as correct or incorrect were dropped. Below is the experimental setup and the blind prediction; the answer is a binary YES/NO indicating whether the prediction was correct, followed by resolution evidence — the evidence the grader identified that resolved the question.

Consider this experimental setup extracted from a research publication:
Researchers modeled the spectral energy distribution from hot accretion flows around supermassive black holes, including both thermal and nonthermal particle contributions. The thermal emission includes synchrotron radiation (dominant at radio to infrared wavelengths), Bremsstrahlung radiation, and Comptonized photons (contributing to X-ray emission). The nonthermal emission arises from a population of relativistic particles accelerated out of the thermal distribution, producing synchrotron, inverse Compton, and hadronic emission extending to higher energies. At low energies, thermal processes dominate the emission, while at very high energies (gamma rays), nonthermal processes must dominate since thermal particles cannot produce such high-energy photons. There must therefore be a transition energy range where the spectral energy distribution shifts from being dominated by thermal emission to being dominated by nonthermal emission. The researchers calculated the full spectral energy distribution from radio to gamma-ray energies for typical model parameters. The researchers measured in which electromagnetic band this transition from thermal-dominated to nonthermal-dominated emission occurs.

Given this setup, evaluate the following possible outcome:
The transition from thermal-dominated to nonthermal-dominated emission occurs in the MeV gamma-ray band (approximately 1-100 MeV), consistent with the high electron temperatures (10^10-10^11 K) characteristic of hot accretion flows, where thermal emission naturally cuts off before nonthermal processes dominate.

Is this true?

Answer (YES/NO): YES